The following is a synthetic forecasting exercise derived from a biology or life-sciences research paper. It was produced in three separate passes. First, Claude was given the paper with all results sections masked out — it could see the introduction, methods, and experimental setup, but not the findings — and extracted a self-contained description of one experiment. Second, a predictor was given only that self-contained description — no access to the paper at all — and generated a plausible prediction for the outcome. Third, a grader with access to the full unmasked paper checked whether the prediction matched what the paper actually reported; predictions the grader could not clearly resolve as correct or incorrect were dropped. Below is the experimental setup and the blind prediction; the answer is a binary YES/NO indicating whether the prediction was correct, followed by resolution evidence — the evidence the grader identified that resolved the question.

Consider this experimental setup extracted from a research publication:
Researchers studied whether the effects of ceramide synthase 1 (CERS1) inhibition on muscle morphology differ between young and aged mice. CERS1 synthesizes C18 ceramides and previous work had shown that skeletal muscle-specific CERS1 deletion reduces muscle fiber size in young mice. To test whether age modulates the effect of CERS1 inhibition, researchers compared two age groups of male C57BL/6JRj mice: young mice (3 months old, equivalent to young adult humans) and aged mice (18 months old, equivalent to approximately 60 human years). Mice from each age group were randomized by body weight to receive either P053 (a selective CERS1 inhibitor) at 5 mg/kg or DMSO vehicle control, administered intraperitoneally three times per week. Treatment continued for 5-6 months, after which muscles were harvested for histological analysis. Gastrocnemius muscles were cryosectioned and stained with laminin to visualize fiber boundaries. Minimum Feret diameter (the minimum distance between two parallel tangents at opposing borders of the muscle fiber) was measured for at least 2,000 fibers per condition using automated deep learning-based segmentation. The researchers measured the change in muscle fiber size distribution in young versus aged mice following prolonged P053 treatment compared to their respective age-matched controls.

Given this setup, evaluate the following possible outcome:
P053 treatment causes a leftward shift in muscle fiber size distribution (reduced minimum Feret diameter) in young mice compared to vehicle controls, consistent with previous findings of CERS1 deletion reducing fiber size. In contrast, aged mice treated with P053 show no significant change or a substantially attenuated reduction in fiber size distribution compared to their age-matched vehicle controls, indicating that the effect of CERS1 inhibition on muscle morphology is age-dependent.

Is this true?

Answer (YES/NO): NO